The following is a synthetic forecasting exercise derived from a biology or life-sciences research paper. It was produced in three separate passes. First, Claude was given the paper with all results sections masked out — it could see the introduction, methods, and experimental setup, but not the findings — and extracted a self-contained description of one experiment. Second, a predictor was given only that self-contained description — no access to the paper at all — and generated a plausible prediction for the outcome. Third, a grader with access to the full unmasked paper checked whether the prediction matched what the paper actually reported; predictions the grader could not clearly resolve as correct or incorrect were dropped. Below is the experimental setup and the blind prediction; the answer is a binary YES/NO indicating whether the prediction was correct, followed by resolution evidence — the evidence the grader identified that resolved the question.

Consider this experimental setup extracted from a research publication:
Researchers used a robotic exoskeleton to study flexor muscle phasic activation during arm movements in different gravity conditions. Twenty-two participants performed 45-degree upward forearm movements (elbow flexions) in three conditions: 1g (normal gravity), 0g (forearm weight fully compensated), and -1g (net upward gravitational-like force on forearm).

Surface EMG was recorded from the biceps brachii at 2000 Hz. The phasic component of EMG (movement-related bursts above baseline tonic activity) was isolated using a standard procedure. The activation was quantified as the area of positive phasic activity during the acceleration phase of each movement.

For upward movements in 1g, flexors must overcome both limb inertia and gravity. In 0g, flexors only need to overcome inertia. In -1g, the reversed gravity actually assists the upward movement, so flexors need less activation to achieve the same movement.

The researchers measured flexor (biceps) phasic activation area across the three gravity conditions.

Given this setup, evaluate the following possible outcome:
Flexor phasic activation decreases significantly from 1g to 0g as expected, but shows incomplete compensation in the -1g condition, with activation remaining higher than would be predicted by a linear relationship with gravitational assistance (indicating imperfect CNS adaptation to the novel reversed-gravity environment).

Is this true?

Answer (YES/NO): NO